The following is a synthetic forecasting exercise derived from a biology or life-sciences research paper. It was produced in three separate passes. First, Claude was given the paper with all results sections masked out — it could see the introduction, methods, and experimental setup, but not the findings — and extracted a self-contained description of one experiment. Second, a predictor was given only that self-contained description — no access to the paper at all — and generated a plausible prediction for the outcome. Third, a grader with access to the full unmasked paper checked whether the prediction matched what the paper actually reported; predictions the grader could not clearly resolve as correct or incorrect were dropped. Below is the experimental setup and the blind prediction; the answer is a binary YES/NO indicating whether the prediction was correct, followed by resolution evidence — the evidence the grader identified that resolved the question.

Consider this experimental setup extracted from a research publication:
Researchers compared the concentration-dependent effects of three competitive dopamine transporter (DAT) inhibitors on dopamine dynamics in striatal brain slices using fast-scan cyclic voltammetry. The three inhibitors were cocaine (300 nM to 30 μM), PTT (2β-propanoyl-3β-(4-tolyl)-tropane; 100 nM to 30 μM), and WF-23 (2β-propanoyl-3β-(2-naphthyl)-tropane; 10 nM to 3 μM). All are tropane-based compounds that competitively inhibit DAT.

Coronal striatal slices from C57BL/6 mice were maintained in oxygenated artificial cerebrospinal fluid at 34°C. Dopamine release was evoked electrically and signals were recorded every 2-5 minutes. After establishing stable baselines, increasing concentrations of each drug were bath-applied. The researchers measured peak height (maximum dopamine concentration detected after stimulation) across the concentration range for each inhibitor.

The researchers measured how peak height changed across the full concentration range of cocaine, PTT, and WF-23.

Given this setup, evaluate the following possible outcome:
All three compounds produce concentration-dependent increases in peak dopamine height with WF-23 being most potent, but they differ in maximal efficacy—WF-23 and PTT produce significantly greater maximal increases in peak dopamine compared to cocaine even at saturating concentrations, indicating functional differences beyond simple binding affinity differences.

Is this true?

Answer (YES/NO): NO